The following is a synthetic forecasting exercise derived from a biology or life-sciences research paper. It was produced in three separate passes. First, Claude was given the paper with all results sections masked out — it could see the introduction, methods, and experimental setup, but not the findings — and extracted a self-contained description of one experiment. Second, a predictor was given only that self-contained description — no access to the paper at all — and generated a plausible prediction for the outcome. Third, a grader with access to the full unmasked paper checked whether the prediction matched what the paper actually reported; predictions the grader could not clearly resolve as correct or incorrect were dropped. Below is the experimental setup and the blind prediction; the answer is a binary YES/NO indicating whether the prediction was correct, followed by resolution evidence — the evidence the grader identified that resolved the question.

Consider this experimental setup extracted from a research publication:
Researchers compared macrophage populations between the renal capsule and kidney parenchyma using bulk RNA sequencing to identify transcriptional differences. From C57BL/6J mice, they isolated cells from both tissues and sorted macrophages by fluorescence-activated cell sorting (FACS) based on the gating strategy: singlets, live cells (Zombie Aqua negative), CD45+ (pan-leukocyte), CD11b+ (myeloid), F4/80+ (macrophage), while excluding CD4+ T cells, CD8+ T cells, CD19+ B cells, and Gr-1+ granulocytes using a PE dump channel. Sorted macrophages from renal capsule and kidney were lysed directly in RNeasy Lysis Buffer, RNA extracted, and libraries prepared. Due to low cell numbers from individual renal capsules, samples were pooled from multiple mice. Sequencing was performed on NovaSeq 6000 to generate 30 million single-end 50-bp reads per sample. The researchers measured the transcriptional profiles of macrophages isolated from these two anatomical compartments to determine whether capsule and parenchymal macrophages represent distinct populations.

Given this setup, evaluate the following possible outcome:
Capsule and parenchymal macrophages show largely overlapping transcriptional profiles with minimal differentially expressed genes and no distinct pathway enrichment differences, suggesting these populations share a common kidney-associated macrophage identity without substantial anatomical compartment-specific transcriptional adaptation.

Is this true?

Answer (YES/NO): NO